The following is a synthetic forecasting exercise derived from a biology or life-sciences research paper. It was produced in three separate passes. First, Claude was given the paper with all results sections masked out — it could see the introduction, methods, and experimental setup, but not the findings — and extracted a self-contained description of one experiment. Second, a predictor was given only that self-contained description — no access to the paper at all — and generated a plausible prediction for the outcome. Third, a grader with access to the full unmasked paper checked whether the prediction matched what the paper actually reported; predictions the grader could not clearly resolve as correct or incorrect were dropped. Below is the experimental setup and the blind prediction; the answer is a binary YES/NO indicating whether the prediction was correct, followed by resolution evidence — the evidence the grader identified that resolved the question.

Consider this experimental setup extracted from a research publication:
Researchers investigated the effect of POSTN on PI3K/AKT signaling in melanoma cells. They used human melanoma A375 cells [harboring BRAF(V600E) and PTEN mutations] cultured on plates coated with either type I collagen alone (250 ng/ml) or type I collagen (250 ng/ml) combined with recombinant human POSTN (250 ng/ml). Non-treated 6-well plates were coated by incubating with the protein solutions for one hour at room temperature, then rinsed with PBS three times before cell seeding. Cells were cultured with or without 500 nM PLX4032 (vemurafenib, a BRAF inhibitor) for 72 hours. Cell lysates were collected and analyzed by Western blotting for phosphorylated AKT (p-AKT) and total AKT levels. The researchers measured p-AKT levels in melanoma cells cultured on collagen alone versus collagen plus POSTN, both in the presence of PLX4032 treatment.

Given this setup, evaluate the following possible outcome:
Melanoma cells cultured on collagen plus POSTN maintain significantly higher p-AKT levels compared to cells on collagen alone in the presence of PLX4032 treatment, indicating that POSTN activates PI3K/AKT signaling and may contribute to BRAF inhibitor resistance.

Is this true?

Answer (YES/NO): YES